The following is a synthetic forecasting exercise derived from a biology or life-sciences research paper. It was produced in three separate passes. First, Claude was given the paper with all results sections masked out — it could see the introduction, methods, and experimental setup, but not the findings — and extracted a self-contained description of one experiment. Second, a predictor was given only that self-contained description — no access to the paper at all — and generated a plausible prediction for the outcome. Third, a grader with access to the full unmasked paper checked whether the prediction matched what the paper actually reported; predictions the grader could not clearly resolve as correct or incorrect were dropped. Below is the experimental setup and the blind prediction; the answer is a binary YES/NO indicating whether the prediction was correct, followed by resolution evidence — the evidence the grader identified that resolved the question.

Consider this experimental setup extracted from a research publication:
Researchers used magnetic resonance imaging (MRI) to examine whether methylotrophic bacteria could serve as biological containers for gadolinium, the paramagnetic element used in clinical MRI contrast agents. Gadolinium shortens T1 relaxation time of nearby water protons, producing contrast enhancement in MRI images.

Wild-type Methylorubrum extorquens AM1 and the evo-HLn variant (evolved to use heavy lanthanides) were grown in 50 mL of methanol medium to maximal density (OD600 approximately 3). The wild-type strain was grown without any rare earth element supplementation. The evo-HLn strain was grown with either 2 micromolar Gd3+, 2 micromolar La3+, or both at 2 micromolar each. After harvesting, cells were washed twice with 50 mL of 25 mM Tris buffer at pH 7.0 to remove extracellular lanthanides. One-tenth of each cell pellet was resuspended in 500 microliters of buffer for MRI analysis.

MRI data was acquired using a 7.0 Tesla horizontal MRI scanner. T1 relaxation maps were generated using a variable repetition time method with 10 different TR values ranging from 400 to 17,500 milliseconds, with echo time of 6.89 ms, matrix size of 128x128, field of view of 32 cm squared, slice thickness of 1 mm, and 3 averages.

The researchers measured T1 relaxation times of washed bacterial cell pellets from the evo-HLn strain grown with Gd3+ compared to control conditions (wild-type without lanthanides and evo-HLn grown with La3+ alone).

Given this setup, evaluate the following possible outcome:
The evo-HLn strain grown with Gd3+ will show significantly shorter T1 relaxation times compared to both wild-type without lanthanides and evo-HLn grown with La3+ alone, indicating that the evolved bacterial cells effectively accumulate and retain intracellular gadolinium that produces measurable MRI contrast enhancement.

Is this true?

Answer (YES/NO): YES